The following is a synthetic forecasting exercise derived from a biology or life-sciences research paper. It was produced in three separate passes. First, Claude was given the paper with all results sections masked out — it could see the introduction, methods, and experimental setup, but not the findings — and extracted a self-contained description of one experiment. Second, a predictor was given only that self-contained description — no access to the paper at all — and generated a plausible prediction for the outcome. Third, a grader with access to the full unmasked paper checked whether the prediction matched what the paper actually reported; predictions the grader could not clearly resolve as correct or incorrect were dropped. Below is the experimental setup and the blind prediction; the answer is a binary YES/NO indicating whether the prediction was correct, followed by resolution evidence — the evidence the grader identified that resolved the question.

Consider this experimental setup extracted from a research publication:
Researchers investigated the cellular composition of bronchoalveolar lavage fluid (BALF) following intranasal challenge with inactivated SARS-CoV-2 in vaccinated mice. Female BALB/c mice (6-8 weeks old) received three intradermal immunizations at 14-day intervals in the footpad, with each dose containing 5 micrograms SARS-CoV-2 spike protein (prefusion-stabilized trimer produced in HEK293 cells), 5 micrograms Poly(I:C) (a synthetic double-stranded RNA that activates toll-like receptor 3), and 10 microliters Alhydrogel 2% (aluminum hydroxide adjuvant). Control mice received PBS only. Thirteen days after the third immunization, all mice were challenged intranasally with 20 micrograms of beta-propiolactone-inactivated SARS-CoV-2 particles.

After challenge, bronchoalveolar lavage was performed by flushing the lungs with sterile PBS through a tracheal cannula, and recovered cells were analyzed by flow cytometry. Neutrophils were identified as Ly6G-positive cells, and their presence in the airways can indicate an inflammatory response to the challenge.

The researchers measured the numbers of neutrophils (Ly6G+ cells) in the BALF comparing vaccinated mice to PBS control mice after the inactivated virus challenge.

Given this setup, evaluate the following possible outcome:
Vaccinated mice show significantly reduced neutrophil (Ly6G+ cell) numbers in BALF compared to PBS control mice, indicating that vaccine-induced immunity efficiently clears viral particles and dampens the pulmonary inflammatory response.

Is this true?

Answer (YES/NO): NO